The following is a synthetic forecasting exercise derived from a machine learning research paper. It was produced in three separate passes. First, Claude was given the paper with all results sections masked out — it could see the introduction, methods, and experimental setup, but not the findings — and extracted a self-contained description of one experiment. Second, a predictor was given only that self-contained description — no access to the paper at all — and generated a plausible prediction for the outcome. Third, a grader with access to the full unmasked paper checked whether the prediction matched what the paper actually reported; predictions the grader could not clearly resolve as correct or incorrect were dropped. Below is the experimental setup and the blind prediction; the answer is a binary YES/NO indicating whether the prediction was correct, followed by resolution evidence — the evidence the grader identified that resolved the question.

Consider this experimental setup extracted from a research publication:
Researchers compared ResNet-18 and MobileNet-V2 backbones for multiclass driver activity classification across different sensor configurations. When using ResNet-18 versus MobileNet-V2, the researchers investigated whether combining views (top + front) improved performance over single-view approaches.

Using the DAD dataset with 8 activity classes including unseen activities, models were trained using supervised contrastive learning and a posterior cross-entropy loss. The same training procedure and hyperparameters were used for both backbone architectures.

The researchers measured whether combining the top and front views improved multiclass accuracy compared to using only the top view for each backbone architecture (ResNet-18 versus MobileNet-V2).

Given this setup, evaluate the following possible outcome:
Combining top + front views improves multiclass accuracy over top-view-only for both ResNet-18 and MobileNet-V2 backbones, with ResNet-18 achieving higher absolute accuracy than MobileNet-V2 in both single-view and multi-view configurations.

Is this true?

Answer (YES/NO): NO